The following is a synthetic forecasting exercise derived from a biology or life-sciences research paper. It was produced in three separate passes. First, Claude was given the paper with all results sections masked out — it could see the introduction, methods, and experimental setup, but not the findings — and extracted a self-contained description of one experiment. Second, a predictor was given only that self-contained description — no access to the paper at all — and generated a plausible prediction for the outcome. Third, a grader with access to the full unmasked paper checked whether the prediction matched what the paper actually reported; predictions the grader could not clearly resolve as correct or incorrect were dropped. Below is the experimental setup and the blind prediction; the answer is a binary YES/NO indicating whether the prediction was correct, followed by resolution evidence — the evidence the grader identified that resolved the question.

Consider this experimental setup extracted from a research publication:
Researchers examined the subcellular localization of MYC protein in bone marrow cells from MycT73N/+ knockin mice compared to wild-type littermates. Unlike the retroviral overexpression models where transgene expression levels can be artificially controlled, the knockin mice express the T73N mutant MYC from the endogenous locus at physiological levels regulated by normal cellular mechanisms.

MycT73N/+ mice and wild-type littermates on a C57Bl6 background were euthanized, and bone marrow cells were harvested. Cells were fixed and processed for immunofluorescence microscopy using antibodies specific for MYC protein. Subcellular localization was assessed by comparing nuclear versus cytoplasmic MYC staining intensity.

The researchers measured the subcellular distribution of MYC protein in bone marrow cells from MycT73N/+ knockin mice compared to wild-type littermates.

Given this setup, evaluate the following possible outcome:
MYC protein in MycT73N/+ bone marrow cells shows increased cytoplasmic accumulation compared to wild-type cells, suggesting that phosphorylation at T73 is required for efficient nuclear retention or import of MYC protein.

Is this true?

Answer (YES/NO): YES